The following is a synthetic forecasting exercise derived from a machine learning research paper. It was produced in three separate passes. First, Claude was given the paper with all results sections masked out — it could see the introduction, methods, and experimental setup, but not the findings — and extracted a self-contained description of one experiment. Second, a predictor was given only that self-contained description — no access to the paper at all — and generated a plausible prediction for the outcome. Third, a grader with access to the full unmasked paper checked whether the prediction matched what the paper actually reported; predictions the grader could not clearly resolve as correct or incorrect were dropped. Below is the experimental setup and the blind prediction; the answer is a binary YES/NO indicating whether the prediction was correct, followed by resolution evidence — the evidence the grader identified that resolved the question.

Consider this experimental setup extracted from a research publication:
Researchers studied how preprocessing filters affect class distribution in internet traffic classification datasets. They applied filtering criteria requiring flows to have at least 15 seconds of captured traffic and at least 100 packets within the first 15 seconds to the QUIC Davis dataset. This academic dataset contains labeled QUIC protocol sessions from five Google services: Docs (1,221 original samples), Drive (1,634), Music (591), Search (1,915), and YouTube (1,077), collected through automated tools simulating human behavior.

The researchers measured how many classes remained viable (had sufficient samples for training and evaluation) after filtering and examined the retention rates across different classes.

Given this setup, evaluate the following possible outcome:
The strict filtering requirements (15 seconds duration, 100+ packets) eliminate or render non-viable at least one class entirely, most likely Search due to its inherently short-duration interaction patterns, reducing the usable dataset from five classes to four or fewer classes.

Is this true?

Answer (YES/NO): YES